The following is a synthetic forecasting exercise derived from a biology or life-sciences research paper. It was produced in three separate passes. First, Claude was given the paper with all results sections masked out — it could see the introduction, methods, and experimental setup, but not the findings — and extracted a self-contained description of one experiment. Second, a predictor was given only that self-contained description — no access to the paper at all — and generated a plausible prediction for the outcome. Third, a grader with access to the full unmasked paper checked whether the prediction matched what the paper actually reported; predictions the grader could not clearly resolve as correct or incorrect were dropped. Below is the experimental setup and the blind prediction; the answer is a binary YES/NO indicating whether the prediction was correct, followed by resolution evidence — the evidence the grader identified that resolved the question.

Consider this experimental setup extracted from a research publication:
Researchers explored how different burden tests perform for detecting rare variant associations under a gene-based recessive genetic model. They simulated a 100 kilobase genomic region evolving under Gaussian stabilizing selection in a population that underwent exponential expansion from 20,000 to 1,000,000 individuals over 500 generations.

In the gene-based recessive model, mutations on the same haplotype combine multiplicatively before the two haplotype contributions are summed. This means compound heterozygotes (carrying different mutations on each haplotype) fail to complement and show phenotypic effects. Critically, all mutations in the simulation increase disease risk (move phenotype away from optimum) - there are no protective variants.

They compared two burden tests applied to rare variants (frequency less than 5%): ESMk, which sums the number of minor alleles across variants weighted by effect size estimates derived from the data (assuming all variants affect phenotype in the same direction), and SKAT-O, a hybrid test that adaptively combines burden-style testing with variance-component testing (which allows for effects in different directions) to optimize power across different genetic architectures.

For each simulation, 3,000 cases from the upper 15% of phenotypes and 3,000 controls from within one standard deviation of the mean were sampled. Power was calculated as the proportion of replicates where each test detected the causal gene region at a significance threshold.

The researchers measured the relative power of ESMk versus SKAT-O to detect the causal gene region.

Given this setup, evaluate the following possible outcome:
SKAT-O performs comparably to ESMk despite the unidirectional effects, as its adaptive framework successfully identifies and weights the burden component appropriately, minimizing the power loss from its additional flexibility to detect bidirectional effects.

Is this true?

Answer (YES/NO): NO